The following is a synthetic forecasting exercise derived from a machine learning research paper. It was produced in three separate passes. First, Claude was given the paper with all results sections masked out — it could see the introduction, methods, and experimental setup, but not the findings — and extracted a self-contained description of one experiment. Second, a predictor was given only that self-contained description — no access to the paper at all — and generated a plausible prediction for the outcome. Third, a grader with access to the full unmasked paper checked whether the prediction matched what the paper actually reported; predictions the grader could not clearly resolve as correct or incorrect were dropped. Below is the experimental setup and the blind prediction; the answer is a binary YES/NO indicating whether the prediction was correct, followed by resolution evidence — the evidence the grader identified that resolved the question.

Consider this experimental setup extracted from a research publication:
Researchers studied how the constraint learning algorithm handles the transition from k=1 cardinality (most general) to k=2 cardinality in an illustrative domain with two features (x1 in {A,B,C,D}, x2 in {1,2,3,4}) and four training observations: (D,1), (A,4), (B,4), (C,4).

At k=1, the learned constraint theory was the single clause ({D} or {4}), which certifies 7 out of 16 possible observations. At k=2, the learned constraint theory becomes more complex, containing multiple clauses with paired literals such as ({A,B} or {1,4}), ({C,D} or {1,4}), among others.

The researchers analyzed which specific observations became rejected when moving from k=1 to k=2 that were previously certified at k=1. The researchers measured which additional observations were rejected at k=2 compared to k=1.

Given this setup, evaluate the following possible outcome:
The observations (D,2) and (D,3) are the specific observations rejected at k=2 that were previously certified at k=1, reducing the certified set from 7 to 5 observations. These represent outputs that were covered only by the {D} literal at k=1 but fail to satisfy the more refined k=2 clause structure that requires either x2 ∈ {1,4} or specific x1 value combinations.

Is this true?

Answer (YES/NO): YES